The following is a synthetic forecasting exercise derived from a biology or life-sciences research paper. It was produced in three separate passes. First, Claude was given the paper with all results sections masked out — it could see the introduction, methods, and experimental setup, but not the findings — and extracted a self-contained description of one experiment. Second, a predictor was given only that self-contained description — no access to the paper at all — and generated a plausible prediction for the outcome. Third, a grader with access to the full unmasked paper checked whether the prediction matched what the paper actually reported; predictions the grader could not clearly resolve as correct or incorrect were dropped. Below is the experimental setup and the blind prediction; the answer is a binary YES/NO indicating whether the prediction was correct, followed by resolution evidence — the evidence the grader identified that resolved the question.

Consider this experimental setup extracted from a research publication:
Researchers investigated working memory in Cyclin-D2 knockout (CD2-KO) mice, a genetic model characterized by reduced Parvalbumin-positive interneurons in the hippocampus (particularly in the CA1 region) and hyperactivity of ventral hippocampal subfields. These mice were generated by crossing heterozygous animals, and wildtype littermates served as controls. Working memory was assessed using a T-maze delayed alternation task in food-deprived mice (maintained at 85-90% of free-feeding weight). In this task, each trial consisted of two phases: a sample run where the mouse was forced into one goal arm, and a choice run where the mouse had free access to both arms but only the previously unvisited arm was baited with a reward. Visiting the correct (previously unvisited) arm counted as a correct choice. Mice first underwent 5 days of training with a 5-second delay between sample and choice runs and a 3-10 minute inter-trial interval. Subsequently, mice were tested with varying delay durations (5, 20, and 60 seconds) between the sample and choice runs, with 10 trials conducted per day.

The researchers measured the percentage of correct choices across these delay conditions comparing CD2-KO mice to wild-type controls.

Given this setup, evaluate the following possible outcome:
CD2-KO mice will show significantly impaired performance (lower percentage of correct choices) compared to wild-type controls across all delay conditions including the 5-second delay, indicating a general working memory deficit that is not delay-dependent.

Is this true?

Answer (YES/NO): NO